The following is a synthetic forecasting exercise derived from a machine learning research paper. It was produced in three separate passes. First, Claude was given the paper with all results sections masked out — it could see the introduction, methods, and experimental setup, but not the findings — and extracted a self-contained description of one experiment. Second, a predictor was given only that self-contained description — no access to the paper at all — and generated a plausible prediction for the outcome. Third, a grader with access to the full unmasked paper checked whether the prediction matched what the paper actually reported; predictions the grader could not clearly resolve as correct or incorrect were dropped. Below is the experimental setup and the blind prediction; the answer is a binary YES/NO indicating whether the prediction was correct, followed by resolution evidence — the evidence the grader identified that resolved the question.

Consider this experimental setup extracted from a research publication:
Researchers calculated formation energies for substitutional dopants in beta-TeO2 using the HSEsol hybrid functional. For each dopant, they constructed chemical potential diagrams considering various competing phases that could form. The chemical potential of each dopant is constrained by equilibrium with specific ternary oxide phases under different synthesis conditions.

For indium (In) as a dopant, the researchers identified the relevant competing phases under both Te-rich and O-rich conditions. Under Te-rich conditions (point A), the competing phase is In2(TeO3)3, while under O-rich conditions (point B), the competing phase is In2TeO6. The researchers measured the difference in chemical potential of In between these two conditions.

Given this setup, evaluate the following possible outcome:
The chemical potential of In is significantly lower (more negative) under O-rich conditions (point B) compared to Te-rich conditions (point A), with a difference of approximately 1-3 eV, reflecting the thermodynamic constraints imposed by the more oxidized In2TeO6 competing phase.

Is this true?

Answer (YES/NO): YES